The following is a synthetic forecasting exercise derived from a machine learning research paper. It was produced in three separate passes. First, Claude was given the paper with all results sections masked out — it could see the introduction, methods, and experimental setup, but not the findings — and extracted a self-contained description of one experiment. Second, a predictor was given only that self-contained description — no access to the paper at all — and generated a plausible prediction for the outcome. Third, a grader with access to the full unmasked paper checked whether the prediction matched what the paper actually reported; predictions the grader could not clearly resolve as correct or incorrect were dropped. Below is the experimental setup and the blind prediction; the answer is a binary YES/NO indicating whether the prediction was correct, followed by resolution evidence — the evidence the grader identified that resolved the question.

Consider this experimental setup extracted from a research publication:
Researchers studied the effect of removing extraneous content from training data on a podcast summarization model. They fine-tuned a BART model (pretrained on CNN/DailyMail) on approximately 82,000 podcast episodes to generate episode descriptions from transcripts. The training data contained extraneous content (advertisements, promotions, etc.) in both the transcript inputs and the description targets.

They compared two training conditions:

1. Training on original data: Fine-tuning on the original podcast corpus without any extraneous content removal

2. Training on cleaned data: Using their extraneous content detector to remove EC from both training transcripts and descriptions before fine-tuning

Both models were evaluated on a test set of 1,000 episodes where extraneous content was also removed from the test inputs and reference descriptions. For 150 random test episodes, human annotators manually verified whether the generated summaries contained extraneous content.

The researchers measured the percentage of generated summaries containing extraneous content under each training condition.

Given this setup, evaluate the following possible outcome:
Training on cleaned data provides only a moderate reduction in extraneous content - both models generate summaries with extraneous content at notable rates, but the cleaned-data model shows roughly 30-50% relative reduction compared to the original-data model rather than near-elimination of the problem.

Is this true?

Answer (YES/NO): NO